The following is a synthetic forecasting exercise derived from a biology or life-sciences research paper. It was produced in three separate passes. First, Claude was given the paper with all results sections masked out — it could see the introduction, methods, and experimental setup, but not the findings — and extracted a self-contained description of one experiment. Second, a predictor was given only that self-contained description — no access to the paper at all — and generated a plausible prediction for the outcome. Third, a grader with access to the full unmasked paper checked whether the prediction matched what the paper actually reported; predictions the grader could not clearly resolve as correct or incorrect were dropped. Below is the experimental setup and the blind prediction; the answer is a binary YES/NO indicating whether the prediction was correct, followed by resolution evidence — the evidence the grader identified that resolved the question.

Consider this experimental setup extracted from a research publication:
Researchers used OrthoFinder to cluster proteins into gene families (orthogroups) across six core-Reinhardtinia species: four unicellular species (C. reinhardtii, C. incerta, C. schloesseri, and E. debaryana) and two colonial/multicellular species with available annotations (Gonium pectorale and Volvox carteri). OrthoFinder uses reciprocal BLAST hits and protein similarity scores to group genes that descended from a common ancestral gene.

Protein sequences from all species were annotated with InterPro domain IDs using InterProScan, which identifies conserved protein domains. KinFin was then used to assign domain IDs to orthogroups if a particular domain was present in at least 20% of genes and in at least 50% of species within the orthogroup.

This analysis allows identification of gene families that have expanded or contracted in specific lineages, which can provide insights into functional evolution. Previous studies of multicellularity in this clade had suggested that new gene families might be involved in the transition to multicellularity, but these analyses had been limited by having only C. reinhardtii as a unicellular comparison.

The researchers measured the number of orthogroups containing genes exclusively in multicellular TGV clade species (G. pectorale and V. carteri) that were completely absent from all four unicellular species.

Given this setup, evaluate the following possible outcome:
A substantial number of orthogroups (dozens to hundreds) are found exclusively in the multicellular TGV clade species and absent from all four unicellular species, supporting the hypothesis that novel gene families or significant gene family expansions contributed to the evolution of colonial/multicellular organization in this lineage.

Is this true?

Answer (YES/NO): NO